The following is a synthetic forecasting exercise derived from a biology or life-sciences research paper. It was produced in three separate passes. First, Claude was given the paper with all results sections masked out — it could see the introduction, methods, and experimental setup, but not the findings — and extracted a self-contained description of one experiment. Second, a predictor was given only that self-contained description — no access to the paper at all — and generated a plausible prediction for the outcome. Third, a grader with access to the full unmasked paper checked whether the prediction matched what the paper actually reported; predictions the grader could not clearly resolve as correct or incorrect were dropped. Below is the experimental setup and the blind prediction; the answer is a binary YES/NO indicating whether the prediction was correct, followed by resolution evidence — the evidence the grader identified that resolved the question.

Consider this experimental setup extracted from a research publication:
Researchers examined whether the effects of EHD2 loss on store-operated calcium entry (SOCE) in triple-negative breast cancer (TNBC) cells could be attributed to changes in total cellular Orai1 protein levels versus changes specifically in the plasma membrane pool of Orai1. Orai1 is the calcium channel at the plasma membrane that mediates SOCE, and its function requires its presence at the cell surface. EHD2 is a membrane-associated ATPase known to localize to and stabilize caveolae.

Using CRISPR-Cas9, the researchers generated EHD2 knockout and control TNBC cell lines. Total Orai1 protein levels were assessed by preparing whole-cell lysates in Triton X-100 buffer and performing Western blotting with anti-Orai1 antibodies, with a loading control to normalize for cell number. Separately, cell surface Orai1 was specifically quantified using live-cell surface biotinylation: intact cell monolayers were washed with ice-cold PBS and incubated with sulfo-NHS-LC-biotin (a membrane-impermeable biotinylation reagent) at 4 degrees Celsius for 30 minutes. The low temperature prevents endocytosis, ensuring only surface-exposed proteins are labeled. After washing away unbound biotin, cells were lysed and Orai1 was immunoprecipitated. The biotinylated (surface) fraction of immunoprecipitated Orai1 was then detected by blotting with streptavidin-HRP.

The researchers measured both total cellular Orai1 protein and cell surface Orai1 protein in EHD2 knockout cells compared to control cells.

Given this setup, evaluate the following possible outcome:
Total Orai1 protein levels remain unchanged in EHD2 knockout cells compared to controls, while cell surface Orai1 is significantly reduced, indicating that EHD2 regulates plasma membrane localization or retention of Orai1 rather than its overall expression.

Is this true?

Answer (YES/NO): YES